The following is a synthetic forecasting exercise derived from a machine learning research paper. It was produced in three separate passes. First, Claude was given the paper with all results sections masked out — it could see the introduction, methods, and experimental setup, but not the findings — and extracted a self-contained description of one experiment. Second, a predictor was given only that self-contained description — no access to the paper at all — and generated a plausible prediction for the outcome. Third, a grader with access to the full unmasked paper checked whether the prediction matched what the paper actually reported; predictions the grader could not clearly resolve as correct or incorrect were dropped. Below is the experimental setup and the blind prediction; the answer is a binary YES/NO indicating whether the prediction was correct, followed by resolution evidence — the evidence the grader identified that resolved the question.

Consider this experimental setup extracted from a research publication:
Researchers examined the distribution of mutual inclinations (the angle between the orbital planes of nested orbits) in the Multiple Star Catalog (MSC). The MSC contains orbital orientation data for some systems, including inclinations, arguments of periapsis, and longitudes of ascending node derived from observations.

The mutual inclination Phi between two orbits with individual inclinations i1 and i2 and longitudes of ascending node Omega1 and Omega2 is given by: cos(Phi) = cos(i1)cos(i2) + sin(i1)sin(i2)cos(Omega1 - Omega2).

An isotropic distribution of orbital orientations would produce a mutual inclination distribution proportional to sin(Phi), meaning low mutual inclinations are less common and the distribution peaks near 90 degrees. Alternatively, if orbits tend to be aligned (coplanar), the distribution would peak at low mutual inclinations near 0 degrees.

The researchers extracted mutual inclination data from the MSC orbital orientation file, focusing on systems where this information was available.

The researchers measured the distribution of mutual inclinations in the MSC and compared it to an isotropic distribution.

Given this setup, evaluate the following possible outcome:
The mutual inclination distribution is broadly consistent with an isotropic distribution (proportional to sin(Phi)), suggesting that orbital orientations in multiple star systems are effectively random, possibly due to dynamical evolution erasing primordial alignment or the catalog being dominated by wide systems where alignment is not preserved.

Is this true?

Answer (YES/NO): YES